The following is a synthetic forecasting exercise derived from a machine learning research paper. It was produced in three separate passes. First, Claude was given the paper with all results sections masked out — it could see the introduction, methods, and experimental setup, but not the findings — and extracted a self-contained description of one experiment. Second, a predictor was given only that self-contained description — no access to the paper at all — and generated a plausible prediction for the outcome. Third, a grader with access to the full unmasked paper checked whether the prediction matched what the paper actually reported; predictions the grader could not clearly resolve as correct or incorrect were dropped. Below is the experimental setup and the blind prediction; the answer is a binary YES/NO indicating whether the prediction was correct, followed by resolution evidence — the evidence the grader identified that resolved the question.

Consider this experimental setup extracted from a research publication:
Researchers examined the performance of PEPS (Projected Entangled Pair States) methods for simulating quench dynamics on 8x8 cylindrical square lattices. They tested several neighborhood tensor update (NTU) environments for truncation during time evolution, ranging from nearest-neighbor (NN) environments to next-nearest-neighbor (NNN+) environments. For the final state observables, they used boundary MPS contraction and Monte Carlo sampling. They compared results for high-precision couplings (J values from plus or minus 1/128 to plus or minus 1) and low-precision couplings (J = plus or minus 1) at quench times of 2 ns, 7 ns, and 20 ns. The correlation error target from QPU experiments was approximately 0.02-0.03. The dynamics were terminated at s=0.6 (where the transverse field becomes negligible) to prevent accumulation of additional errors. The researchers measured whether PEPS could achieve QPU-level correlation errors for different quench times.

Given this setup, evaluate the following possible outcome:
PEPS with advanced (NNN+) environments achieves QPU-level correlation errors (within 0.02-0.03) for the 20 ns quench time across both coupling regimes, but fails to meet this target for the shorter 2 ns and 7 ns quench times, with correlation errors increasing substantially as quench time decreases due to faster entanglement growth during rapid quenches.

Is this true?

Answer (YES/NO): NO